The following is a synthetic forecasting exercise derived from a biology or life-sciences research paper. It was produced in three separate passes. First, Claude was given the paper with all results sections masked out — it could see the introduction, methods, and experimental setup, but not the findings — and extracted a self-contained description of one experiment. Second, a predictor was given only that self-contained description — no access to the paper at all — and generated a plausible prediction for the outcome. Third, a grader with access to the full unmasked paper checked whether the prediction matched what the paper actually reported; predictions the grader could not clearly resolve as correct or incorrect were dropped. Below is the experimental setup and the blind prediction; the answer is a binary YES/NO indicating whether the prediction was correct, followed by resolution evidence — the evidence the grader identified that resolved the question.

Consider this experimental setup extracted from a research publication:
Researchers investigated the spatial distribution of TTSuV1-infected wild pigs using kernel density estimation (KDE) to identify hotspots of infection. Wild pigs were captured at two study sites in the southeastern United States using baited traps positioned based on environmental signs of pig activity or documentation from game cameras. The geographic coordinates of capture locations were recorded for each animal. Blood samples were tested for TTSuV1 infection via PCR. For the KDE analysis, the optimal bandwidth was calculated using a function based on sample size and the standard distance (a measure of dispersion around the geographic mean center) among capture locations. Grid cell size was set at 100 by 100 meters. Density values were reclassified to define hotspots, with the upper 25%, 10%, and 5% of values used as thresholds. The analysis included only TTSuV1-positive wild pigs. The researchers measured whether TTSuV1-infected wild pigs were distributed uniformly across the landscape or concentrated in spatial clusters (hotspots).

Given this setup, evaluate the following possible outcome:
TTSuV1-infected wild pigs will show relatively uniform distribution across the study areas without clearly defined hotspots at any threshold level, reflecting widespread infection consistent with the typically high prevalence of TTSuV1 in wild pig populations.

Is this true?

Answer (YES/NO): NO